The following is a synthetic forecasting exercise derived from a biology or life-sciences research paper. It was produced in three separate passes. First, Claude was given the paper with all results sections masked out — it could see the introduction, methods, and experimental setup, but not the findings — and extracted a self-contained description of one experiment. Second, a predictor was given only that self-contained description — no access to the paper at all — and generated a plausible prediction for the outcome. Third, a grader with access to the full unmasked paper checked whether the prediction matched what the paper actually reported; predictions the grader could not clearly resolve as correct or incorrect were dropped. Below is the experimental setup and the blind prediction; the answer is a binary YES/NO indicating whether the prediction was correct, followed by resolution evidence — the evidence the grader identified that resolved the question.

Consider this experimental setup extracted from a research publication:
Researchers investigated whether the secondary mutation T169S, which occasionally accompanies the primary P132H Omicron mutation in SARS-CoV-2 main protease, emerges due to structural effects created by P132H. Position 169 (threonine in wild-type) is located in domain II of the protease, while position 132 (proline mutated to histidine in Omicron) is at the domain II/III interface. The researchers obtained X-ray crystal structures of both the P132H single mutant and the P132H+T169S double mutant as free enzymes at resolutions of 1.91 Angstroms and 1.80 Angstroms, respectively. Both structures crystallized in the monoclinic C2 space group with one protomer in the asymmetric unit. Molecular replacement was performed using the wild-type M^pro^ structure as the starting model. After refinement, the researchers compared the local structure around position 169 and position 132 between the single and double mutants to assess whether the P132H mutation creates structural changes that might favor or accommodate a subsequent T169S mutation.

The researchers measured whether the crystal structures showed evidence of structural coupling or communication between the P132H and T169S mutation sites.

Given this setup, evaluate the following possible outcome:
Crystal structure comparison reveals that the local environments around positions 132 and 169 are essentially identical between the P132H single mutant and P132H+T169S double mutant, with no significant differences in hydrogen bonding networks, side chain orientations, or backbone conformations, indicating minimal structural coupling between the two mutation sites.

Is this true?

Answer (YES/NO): YES